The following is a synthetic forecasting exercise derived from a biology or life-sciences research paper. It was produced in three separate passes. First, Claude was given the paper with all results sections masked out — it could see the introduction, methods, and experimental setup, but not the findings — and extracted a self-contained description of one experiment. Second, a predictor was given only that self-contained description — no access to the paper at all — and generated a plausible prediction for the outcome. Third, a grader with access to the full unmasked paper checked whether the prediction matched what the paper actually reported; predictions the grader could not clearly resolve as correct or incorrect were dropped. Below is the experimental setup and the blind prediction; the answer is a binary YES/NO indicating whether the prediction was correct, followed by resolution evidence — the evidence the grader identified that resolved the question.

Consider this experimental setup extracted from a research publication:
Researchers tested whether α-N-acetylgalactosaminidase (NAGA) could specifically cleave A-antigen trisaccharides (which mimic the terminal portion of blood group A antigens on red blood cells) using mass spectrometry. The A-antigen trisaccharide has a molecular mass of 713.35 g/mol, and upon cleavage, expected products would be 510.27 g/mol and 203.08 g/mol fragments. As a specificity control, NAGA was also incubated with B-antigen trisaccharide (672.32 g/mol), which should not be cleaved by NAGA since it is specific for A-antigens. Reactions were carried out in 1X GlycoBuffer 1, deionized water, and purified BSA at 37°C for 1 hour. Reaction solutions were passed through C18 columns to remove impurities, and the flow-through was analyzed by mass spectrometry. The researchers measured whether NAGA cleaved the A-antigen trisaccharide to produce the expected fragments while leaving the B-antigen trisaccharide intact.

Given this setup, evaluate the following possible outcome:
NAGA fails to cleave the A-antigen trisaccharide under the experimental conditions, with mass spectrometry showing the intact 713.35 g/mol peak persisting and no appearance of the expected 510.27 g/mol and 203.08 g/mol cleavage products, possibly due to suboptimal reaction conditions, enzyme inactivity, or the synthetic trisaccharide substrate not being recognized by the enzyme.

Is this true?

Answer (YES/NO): NO